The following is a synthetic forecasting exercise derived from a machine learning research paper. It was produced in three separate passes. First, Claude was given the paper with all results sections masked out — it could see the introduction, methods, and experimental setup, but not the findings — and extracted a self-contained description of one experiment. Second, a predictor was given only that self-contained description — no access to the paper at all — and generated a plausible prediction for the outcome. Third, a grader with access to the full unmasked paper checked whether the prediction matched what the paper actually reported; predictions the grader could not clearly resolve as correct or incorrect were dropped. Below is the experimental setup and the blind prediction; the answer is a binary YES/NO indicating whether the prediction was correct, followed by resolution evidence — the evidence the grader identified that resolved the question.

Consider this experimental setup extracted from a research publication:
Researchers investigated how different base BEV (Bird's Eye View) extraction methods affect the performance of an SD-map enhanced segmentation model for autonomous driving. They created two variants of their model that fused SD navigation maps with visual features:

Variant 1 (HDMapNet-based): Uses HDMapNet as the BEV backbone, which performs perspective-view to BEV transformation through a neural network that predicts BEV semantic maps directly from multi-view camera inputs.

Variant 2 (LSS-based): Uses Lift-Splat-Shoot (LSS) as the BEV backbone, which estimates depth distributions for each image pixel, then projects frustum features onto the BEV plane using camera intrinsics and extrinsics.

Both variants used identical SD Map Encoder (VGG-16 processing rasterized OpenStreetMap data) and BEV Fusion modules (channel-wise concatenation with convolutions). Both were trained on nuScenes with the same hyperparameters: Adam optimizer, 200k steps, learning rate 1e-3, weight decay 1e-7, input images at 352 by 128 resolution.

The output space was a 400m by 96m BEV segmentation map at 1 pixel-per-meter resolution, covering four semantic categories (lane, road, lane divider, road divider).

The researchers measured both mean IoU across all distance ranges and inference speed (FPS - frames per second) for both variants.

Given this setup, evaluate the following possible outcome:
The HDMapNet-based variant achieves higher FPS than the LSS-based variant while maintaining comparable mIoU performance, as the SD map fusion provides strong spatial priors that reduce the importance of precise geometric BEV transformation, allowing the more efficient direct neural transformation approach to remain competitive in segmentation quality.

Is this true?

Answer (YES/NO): NO